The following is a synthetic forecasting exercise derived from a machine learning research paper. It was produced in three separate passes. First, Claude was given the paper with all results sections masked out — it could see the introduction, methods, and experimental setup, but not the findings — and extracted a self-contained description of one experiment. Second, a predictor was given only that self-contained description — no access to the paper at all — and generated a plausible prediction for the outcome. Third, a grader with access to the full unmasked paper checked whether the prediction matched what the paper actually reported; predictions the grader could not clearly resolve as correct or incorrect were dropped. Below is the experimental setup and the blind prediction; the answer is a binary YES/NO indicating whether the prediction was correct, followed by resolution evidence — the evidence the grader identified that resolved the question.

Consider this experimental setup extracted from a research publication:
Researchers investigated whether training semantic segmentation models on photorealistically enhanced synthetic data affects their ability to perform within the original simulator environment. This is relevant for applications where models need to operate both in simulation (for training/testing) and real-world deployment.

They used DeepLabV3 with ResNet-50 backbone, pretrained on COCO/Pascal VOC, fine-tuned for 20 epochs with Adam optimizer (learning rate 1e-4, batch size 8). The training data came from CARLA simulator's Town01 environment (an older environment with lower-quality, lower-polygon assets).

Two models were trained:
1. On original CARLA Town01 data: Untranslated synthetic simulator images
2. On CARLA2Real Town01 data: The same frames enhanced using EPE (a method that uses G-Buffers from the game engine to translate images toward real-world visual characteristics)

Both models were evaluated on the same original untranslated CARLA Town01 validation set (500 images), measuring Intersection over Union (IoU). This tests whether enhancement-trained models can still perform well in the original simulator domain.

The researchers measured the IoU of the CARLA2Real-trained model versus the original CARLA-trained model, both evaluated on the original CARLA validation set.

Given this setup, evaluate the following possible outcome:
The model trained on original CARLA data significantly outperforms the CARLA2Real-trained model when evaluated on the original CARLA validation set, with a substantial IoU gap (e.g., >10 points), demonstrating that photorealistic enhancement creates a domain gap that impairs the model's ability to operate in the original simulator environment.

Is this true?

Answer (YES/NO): YES